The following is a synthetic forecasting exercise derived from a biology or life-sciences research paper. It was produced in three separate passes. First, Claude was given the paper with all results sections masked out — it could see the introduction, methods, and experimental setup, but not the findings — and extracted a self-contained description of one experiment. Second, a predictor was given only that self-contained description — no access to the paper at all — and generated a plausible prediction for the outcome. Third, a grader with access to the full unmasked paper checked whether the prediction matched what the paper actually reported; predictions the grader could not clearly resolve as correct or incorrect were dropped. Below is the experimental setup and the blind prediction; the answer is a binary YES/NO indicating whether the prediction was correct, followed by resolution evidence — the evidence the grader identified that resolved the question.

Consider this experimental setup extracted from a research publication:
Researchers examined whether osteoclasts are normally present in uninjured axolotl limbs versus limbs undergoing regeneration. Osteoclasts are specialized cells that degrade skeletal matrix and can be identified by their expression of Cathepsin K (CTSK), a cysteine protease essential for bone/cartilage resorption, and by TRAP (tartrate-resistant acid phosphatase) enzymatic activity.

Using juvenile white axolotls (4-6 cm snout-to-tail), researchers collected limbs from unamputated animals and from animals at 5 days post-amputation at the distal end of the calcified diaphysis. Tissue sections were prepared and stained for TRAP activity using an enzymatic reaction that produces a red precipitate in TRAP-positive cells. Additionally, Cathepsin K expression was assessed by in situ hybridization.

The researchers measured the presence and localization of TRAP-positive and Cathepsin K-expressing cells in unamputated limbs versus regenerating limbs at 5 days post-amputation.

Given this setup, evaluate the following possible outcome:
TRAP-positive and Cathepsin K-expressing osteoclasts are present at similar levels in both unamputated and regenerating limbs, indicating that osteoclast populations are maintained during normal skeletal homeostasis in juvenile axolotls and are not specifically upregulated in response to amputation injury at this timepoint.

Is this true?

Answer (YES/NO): NO